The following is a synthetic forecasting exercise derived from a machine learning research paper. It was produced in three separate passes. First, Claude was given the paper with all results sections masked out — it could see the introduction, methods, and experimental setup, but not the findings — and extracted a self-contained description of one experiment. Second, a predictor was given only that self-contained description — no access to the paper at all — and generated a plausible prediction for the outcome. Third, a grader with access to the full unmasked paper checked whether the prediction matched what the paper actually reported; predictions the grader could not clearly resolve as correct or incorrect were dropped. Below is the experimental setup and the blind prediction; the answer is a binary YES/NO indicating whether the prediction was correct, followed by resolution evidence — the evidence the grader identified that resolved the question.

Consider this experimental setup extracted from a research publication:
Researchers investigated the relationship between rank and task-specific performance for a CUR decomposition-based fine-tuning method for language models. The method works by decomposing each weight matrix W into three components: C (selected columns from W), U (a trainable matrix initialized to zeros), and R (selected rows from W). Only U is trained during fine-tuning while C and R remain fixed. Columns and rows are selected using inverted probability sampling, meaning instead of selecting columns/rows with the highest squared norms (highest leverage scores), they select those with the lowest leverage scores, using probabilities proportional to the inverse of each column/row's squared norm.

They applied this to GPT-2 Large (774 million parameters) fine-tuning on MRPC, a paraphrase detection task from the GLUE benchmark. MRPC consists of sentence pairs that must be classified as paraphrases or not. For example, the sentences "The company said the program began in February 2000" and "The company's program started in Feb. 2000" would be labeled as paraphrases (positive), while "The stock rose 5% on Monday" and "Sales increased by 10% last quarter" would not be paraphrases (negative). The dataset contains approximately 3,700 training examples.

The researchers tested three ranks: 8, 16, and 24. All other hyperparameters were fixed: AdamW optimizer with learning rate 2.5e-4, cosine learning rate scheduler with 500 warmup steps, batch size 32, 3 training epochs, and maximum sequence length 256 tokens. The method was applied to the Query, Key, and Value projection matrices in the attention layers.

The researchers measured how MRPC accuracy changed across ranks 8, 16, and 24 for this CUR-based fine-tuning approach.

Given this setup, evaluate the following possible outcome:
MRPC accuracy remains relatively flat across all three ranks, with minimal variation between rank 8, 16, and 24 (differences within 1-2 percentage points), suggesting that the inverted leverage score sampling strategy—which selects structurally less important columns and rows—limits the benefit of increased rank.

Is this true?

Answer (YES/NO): YES